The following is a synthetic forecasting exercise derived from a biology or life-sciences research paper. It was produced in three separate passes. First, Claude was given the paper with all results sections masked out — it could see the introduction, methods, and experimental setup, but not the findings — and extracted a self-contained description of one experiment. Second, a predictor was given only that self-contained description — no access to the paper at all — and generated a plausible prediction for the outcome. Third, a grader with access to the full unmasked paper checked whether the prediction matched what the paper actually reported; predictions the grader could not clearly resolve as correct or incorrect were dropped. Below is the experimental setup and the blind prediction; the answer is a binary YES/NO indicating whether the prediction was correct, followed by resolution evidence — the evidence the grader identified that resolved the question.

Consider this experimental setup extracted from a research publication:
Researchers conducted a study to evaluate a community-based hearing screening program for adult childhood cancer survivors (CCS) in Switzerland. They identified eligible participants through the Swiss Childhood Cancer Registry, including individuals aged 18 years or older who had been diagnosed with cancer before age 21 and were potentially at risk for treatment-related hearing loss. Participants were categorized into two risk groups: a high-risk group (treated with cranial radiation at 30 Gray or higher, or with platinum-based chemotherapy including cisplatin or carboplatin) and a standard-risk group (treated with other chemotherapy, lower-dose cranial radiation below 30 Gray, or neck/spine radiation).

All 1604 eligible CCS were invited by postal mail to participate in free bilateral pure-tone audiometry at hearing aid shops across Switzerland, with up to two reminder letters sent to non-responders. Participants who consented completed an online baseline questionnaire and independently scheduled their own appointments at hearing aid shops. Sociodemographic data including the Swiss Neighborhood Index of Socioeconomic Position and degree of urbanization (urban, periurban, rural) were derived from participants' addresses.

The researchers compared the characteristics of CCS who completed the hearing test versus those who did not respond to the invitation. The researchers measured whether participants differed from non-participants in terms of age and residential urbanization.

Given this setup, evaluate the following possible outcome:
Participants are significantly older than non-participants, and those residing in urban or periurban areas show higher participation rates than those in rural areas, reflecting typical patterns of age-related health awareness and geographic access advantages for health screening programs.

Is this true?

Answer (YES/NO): NO